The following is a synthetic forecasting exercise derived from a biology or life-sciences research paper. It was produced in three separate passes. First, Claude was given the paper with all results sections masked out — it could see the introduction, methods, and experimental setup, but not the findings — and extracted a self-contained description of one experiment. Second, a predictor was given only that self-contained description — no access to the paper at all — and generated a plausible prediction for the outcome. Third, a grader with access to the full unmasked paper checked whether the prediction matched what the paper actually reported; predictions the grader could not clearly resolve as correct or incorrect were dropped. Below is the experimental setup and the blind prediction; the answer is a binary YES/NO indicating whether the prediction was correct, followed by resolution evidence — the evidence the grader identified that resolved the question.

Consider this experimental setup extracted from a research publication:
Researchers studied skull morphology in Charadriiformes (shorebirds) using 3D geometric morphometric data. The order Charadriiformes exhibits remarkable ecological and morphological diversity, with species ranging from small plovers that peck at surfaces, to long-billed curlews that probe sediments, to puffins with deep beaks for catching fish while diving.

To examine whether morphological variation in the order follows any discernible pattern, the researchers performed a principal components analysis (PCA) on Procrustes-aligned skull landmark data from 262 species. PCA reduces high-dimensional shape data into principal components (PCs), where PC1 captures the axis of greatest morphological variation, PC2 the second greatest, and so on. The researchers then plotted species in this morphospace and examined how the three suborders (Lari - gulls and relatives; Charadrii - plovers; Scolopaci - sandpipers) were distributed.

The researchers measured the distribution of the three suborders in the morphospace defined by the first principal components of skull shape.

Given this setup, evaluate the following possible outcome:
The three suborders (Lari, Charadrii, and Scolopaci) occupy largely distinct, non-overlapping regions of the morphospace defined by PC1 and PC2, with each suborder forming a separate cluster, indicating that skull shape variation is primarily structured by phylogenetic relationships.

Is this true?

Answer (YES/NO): NO